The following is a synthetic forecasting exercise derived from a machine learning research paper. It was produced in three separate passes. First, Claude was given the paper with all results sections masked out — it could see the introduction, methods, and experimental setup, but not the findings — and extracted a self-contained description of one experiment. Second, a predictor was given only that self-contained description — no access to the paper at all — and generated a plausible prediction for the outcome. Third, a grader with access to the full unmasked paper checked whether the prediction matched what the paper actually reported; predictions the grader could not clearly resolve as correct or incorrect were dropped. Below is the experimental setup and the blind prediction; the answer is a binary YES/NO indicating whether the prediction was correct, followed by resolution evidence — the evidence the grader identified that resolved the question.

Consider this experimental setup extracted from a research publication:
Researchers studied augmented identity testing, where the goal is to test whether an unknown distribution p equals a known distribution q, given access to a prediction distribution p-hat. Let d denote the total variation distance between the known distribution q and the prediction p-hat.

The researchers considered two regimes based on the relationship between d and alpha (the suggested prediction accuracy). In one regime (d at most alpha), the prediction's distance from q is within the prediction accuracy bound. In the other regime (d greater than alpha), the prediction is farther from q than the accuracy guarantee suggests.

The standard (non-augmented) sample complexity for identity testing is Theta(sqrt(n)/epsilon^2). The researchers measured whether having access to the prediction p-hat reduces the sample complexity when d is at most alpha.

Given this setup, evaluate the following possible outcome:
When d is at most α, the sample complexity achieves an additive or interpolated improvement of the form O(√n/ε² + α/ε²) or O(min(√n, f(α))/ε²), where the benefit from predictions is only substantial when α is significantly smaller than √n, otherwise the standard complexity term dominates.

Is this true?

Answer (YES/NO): NO